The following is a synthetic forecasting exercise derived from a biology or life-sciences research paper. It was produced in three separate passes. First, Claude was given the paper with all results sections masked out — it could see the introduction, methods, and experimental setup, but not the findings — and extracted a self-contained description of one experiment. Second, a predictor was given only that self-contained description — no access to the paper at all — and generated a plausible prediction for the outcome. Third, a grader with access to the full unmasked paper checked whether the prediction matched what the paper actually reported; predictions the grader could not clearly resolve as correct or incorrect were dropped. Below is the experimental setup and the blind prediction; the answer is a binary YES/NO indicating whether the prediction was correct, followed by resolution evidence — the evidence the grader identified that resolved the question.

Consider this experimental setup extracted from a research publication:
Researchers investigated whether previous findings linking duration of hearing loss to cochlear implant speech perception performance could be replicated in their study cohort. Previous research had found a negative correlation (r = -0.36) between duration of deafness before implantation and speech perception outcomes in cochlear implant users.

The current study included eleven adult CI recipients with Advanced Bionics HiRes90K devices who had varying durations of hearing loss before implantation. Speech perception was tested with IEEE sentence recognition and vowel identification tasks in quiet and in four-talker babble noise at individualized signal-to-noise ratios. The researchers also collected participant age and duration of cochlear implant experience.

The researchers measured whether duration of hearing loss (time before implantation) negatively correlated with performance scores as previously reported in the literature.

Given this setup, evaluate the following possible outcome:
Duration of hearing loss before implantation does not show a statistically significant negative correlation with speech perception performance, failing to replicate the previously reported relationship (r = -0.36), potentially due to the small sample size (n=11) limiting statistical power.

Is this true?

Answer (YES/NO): YES